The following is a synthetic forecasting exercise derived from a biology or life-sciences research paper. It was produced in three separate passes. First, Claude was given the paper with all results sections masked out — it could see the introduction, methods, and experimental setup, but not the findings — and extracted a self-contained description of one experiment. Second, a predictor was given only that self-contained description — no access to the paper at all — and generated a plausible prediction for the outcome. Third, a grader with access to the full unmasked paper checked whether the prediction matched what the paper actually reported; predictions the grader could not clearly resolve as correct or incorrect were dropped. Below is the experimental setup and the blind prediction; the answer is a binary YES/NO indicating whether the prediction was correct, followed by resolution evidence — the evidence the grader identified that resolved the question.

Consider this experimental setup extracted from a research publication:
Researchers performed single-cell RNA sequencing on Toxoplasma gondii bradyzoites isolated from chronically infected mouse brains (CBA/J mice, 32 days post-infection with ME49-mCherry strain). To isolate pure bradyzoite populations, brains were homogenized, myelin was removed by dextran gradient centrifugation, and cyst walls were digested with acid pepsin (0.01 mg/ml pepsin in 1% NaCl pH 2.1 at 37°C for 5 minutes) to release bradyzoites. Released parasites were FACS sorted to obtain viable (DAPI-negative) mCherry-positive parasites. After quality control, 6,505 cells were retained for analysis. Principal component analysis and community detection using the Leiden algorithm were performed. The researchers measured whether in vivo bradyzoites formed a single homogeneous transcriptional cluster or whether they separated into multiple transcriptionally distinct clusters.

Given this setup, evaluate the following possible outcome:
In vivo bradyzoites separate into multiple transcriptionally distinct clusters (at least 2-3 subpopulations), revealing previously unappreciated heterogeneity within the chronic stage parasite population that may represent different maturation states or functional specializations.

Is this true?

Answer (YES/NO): YES